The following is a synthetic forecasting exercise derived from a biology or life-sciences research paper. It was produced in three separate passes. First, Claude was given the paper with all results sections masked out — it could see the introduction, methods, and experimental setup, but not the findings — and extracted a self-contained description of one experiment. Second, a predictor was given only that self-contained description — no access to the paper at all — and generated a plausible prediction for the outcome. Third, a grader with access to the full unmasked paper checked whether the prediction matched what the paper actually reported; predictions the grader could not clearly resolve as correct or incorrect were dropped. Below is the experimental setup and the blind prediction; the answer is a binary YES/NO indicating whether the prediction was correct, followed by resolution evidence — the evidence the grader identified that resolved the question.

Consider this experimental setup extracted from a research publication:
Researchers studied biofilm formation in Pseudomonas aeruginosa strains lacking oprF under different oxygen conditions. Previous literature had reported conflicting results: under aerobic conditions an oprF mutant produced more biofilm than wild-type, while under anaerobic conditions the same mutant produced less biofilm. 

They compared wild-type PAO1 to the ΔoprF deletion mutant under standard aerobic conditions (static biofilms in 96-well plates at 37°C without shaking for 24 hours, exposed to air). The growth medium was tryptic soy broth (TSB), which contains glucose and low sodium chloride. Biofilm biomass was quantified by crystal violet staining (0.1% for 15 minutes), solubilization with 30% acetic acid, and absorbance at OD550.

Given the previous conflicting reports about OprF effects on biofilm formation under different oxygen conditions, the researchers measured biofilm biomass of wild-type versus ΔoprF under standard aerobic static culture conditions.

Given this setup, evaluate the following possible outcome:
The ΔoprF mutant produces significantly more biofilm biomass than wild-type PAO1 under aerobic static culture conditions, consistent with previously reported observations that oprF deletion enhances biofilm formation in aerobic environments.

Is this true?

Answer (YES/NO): NO